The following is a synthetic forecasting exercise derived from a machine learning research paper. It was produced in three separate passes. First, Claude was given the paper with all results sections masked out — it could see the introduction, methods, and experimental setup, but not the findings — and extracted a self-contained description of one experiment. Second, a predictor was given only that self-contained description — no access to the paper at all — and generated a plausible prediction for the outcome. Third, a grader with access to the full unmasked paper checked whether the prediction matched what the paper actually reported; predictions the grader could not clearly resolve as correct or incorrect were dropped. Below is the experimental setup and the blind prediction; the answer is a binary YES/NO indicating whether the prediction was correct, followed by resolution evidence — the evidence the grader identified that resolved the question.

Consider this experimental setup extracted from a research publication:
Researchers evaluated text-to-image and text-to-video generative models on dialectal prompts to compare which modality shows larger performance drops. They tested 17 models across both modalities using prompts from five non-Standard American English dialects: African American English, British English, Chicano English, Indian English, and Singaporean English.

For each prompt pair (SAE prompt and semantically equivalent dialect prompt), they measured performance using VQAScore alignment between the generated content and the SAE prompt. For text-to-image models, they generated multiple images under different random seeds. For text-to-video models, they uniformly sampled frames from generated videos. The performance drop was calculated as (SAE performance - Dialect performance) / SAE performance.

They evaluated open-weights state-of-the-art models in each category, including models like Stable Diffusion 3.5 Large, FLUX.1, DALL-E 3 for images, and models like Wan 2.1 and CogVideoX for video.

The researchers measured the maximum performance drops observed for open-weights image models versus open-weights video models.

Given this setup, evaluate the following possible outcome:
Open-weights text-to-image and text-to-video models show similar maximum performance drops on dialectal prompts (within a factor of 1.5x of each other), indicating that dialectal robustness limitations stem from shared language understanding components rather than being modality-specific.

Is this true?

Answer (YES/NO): NO